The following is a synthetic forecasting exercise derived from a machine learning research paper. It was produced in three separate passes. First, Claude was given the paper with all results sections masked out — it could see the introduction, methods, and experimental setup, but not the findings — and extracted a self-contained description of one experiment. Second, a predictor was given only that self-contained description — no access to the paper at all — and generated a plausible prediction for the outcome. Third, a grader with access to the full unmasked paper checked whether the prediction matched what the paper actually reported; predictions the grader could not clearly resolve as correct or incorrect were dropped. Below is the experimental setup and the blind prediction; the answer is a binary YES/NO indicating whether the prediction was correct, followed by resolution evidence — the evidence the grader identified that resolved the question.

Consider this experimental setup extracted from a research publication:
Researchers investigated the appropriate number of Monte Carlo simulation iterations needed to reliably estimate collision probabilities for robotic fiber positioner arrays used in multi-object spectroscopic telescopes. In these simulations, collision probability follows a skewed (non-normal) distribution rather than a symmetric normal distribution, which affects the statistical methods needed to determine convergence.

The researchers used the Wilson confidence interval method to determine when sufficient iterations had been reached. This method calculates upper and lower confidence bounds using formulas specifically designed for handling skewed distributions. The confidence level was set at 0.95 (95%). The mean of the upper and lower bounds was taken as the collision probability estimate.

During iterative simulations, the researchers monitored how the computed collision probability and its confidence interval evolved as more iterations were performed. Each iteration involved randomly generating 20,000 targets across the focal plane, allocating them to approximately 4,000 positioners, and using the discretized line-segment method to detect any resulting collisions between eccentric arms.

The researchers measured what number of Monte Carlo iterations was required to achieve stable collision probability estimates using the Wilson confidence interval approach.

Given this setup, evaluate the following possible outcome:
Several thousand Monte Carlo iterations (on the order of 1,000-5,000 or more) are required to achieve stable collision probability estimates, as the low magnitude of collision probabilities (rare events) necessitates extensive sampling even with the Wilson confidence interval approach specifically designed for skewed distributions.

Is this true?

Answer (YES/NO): YES